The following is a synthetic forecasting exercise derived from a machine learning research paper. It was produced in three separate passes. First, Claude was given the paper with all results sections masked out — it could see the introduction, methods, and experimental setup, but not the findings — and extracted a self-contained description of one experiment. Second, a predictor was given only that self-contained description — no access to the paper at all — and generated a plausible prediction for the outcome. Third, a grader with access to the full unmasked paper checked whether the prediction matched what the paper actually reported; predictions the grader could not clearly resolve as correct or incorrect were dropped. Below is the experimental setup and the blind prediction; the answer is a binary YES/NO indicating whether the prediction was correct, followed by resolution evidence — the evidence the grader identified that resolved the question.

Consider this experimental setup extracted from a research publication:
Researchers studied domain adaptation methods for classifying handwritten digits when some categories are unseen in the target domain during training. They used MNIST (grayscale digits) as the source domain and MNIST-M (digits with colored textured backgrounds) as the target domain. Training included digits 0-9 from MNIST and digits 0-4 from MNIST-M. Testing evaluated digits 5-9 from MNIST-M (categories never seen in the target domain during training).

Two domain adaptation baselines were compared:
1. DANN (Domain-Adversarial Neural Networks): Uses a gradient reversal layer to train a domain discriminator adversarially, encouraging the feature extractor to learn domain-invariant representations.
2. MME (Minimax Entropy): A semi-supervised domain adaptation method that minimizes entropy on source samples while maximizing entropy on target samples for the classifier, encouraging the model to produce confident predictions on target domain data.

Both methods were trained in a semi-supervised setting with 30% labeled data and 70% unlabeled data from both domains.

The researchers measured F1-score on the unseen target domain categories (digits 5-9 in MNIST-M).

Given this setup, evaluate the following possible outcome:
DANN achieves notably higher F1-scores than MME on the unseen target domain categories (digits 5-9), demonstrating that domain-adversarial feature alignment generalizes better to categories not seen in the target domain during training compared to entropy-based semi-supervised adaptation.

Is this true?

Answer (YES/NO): NO